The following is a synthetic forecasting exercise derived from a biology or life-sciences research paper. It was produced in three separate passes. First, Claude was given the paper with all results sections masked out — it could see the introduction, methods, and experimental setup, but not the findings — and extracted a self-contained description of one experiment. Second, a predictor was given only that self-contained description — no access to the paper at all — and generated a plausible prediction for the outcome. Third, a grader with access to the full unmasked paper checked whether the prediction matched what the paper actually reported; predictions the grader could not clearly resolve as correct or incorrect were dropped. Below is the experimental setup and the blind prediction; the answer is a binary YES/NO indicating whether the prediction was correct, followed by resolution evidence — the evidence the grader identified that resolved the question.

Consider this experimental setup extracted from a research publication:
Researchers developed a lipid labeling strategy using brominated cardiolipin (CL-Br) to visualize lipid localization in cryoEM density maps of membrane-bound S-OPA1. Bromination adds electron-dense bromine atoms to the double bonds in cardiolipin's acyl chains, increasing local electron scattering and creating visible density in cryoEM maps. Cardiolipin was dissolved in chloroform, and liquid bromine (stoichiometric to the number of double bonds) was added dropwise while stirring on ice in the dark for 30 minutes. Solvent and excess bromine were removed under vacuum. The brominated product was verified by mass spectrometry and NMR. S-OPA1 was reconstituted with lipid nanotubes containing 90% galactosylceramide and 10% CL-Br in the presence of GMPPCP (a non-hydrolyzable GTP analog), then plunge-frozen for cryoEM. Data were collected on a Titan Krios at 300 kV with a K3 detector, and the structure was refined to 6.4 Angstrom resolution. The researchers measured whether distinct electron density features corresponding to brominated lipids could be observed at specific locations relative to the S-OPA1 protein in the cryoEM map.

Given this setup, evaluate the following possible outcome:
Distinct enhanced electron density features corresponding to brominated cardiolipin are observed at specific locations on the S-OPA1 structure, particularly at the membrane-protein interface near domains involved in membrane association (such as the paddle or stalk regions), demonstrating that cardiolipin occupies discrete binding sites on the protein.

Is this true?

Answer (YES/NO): YES